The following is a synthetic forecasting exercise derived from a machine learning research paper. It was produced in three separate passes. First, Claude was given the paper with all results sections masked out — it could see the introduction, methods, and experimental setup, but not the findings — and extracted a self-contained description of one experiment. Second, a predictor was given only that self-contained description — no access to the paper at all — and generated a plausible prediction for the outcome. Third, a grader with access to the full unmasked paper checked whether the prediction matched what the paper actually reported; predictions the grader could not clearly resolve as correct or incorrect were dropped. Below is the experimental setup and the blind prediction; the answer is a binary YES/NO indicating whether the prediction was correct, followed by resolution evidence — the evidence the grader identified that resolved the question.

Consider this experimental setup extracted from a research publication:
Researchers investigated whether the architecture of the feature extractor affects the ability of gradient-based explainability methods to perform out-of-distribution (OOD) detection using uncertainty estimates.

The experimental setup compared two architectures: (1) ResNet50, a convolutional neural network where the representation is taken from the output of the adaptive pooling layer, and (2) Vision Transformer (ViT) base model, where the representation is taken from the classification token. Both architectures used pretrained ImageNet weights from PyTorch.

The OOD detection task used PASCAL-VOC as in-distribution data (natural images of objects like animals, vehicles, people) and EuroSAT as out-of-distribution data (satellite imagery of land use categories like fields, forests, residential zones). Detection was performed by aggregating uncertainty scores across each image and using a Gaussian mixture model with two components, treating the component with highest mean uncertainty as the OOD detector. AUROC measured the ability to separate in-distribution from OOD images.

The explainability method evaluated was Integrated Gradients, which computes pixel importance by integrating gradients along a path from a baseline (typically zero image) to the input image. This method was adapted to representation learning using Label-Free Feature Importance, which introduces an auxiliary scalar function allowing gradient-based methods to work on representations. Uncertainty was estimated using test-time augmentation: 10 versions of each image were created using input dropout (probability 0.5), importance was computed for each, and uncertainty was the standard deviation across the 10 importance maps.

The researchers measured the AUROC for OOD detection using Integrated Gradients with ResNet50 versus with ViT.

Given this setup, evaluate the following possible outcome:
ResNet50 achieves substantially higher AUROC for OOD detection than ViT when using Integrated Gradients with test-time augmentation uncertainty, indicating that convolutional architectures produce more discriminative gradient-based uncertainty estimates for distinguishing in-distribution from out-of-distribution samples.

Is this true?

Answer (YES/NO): YES